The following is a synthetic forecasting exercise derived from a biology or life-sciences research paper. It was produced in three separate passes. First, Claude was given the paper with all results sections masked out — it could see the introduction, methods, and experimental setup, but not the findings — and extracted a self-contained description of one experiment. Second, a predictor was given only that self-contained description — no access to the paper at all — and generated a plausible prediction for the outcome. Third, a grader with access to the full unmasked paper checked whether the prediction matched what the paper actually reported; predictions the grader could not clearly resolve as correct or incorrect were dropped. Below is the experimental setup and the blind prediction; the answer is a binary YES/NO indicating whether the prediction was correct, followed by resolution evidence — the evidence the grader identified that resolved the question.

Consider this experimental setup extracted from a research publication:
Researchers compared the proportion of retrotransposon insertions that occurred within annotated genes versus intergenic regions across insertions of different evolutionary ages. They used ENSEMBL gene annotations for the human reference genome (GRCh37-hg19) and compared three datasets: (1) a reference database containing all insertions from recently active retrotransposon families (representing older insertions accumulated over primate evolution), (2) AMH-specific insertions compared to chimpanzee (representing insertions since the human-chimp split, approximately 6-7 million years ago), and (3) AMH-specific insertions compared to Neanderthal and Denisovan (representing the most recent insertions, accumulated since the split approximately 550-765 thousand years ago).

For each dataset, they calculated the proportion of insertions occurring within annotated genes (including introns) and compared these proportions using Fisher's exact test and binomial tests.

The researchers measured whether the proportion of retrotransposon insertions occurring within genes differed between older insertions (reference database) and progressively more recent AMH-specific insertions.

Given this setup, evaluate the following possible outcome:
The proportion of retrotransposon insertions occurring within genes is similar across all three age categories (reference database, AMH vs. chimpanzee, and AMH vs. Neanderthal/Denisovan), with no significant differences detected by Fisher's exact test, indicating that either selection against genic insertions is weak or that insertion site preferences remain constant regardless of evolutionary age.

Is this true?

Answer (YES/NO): NO